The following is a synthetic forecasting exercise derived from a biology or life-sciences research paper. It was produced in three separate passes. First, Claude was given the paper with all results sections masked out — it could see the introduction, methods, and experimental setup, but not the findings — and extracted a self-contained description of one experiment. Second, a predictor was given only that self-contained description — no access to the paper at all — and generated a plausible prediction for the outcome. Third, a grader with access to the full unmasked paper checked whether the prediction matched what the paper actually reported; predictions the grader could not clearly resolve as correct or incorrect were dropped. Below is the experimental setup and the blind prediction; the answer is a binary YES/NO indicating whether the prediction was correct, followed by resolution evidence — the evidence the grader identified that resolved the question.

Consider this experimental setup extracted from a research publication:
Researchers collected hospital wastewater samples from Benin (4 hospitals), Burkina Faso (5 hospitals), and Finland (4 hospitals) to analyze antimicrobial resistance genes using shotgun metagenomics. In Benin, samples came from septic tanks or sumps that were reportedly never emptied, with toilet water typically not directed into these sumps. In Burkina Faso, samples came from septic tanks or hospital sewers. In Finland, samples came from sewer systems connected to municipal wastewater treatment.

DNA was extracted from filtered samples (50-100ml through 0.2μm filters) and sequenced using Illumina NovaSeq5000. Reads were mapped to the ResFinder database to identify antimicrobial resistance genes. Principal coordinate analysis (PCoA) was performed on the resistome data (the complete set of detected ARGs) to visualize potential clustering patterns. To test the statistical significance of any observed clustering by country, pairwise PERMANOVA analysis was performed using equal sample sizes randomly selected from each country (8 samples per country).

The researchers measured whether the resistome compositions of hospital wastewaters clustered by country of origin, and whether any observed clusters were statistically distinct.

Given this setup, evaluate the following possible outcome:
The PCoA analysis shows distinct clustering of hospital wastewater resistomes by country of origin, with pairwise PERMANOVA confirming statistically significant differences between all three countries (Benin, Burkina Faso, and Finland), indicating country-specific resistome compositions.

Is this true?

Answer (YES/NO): NO